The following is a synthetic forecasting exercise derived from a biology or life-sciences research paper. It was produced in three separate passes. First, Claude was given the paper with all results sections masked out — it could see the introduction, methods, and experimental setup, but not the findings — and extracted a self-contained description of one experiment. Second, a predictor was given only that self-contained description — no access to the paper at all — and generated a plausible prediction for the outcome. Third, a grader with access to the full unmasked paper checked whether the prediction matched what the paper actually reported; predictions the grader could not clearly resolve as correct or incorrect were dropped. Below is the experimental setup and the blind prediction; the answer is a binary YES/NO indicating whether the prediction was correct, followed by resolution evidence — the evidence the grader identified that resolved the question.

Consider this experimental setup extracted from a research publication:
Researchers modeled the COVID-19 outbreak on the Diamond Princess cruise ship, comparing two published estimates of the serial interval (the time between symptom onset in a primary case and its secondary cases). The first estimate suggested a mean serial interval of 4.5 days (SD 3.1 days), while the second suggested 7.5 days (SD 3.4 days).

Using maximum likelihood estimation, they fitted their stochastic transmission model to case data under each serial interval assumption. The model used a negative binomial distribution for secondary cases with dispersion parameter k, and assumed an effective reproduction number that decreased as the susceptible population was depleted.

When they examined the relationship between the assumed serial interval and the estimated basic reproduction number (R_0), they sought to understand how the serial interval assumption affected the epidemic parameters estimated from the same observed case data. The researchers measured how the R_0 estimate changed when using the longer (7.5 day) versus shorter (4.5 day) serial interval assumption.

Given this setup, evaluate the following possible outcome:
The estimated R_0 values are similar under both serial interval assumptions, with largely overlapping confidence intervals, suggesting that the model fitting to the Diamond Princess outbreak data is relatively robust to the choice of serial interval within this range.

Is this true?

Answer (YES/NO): NO